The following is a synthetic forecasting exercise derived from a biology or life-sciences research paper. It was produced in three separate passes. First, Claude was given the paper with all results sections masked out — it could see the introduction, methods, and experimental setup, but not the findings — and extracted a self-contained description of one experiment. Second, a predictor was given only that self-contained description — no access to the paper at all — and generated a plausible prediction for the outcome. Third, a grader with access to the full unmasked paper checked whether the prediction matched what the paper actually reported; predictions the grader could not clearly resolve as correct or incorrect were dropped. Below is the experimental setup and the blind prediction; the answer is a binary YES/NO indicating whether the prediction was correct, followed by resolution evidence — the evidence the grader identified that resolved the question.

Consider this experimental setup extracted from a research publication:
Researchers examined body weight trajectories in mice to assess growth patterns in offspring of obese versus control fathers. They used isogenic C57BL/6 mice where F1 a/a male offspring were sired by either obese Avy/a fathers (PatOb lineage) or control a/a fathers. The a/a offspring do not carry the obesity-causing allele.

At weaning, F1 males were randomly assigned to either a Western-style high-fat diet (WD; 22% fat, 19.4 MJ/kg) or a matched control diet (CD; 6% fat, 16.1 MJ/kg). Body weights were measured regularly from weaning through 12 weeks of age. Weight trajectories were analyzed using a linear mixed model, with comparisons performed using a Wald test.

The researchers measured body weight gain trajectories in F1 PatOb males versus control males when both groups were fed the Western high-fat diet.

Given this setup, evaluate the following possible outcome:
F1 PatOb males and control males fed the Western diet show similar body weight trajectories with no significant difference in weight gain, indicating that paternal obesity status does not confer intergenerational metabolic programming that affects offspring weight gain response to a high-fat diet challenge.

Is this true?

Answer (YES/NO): YES